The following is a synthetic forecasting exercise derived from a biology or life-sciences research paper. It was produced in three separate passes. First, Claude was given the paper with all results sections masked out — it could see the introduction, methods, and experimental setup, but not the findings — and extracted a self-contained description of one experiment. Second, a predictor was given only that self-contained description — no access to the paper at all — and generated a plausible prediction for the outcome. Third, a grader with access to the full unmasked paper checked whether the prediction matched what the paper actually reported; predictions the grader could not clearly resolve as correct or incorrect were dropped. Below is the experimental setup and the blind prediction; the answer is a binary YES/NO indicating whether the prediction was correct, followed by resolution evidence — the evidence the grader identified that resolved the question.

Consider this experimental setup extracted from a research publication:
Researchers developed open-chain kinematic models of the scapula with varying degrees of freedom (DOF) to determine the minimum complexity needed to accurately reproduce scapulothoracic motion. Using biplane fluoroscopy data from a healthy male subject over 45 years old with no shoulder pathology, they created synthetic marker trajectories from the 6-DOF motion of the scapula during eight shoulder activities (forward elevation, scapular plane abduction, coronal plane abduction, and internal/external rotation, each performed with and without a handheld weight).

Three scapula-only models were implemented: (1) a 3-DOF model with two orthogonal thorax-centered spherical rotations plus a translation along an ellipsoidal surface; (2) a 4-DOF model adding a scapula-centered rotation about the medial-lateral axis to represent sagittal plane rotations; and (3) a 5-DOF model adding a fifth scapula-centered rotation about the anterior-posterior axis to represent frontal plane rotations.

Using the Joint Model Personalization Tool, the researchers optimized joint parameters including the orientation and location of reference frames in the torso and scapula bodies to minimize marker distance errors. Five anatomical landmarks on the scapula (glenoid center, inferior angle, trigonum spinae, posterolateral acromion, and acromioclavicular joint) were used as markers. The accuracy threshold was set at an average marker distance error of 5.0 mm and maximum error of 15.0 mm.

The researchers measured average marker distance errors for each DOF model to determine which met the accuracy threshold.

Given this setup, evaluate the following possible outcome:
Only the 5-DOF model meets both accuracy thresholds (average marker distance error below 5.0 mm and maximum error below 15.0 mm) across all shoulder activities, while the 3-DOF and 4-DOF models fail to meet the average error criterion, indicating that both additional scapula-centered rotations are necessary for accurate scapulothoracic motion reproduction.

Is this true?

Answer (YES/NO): NO